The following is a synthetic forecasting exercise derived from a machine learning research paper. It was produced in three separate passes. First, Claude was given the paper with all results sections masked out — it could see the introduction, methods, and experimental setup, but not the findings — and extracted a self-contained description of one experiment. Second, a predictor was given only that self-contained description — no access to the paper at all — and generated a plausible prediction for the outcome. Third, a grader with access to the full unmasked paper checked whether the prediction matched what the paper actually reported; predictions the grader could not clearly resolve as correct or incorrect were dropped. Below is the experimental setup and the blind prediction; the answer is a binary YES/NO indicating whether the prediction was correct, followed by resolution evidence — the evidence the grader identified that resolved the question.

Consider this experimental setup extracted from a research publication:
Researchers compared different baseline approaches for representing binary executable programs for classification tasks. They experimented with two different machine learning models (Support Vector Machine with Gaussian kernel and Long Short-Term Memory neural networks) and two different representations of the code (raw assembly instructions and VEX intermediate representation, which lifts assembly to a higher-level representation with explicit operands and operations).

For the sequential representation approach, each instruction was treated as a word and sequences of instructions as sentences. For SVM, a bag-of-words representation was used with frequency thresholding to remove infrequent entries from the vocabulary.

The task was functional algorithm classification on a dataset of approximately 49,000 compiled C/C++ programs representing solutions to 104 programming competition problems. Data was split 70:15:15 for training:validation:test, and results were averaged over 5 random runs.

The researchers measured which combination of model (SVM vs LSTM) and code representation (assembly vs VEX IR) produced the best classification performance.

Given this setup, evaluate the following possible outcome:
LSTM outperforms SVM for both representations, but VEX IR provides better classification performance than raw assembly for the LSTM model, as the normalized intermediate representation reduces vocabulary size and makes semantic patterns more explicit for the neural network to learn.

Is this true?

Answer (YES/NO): NO